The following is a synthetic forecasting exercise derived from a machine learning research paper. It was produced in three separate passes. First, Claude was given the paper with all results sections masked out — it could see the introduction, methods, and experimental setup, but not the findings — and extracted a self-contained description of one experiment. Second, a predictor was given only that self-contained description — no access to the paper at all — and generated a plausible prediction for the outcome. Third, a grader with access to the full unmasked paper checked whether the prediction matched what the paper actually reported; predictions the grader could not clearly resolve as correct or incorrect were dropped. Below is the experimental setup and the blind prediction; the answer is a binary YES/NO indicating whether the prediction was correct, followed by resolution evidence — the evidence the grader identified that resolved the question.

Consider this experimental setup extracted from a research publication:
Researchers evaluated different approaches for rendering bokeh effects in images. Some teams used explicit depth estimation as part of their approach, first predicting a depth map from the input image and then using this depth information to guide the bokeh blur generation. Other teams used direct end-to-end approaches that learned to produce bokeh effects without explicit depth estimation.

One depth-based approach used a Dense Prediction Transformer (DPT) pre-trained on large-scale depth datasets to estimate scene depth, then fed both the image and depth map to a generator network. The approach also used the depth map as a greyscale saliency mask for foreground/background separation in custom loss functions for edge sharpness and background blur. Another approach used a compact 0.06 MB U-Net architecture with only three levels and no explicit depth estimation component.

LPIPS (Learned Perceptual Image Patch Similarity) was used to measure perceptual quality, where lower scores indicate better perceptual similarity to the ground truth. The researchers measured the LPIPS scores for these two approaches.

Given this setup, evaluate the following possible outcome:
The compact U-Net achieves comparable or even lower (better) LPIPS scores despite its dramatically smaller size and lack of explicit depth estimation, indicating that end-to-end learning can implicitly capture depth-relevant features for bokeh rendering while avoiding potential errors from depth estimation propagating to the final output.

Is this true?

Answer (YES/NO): NO